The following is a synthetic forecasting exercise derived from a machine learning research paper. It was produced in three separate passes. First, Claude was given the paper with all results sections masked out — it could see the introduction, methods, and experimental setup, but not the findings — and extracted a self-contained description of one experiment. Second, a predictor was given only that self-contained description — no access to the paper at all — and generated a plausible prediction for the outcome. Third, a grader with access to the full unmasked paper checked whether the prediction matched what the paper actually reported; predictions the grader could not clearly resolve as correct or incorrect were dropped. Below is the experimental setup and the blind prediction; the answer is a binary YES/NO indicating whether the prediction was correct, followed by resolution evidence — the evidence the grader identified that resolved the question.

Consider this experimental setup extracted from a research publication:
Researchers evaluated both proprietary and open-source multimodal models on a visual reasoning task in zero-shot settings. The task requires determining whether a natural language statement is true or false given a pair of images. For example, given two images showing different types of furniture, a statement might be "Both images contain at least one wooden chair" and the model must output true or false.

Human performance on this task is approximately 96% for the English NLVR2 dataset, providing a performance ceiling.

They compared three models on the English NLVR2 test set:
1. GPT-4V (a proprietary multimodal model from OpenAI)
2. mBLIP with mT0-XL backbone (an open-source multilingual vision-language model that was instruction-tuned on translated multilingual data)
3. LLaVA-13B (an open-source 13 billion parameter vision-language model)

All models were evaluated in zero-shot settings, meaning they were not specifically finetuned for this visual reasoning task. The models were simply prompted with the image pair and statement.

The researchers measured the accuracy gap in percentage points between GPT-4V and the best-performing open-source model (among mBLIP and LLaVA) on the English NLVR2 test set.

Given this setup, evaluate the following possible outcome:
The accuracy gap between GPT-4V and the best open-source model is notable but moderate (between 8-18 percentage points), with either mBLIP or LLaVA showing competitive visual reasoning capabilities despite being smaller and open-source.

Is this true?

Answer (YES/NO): YES